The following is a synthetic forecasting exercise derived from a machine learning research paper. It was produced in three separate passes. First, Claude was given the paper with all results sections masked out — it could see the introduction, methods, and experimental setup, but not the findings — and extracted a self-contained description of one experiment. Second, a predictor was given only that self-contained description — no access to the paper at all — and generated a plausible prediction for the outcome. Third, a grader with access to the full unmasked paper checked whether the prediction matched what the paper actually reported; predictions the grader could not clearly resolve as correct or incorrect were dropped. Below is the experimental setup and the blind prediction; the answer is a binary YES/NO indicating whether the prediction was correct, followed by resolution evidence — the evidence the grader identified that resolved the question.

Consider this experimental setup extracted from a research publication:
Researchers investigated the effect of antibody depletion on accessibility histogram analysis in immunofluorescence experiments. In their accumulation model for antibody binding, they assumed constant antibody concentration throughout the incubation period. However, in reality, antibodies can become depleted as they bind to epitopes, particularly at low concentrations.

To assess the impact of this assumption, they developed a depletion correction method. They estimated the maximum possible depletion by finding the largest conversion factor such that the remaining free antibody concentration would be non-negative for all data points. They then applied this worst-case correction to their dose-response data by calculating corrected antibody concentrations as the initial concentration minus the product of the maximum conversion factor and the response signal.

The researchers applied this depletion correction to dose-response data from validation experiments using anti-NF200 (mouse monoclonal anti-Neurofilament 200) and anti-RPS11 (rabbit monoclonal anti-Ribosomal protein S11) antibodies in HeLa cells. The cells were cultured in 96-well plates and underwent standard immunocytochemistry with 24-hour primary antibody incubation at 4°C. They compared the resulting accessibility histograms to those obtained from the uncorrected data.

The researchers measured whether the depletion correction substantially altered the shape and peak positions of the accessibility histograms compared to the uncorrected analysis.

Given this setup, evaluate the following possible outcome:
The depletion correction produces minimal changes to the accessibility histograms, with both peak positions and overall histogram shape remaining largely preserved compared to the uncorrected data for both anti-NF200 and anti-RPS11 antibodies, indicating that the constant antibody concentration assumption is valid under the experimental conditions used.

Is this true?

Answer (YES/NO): YES